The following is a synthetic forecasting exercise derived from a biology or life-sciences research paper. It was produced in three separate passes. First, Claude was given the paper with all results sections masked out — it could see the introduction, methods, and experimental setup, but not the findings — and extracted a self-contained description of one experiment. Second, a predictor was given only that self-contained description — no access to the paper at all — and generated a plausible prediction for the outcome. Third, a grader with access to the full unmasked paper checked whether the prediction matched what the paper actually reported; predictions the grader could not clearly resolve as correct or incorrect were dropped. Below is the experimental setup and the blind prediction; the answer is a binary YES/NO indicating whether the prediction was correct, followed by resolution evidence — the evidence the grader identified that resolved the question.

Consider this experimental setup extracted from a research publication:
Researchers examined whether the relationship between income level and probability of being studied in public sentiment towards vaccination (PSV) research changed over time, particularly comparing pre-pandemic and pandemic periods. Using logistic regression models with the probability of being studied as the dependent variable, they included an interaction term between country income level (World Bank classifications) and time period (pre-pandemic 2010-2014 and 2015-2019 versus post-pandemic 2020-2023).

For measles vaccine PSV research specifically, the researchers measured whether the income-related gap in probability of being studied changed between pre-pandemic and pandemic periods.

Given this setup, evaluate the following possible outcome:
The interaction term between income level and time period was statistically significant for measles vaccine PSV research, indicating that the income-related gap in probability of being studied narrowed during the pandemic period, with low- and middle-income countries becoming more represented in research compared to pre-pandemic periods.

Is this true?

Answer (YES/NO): NO